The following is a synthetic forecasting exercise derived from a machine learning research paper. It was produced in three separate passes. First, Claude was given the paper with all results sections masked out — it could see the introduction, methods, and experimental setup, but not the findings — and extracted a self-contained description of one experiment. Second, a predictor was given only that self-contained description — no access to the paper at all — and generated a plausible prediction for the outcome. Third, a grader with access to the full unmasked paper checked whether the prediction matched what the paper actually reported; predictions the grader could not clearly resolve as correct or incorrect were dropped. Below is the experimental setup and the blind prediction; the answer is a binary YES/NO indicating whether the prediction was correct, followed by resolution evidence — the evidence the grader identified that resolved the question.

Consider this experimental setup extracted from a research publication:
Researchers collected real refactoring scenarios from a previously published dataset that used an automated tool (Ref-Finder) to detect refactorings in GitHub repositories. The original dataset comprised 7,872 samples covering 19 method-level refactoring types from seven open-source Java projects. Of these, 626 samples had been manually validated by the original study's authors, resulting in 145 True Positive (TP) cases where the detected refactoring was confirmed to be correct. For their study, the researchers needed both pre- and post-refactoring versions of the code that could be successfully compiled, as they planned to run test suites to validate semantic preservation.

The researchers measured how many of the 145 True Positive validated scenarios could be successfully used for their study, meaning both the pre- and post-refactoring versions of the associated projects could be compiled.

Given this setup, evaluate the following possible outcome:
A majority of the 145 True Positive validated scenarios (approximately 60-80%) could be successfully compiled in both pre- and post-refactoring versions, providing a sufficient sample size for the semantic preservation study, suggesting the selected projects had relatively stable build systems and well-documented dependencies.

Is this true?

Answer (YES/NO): NO